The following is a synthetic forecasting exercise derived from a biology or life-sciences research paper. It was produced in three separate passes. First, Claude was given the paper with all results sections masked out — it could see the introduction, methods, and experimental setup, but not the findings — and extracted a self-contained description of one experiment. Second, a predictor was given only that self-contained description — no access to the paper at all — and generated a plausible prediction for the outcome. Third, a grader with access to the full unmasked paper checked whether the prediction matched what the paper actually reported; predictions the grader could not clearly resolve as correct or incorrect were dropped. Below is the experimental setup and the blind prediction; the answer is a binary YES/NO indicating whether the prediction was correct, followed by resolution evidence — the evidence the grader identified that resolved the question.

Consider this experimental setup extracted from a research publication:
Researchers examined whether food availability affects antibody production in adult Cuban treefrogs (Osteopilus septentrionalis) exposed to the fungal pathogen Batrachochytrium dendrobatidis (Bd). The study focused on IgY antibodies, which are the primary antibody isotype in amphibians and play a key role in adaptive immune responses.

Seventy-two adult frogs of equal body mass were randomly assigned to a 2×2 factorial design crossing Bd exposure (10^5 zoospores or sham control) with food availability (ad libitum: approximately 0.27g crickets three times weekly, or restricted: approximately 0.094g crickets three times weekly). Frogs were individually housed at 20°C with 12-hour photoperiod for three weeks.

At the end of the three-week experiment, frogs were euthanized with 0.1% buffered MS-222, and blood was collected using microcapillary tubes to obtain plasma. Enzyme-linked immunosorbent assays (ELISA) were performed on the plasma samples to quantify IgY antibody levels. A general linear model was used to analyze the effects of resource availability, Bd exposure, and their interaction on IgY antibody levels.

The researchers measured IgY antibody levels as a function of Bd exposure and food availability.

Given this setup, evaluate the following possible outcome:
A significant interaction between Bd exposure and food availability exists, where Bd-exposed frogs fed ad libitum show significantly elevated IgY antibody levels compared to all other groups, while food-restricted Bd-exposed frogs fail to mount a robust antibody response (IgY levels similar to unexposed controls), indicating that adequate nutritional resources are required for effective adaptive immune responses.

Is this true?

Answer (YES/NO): NO